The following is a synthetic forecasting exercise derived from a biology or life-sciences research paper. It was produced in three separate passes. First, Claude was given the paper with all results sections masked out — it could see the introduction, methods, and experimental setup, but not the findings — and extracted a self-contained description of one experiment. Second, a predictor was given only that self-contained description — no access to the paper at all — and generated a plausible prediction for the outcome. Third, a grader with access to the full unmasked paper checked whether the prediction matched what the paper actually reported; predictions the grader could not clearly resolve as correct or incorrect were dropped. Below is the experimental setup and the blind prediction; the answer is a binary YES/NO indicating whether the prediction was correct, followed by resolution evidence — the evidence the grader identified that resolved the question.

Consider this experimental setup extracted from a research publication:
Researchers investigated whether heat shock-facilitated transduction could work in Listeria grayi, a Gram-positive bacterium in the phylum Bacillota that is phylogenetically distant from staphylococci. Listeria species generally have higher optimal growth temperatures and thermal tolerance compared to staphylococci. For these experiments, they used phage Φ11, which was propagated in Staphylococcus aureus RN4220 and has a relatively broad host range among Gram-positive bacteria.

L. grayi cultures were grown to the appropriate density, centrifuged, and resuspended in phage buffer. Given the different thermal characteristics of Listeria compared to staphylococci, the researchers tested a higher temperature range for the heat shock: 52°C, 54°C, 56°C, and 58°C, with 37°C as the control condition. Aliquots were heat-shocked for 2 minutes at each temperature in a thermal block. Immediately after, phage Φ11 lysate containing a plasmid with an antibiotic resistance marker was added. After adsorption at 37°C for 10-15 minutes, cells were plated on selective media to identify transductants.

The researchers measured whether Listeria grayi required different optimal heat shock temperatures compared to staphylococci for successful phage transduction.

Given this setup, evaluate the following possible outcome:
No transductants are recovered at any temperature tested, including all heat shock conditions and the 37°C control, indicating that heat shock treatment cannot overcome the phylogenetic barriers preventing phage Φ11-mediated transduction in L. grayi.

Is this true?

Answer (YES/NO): NO